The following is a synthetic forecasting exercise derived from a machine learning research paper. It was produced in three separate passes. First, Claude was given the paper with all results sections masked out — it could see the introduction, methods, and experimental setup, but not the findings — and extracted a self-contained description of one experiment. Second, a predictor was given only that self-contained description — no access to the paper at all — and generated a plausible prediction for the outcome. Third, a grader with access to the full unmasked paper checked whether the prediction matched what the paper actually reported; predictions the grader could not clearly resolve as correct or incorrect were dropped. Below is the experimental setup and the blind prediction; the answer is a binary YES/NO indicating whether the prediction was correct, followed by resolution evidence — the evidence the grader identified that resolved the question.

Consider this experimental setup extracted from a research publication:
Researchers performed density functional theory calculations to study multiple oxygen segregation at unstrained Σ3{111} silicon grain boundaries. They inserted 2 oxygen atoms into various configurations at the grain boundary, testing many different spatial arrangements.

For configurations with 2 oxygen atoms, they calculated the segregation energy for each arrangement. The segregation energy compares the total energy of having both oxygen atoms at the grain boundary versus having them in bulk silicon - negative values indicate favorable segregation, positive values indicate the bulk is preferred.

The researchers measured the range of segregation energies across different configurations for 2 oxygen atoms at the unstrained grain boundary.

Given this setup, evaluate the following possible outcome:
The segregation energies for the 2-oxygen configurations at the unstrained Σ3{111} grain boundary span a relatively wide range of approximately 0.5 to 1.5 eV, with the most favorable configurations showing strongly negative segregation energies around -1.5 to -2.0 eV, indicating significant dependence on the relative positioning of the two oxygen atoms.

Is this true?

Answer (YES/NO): NO